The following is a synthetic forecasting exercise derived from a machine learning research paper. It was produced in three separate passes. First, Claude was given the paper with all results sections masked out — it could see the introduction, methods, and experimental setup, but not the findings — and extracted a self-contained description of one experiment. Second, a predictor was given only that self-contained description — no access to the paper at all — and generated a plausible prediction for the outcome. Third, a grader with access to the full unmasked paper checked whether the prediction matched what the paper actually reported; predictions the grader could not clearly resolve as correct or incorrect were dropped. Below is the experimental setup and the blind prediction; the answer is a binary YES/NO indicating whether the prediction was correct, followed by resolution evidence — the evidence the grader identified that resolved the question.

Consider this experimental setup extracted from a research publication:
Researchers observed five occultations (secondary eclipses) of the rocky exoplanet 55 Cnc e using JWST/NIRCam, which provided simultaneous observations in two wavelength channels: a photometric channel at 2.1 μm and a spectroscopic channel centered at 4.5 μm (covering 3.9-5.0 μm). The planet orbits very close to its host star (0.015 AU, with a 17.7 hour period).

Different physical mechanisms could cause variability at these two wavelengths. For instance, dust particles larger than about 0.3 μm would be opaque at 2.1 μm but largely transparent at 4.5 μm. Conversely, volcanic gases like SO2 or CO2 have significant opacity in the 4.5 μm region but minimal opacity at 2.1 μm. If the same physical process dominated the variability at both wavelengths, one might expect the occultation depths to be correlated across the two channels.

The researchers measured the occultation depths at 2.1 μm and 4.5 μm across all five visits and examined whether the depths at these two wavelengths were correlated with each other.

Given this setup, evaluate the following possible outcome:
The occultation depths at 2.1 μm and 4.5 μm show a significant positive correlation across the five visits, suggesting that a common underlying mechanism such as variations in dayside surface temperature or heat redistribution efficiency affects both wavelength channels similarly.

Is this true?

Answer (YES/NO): NO